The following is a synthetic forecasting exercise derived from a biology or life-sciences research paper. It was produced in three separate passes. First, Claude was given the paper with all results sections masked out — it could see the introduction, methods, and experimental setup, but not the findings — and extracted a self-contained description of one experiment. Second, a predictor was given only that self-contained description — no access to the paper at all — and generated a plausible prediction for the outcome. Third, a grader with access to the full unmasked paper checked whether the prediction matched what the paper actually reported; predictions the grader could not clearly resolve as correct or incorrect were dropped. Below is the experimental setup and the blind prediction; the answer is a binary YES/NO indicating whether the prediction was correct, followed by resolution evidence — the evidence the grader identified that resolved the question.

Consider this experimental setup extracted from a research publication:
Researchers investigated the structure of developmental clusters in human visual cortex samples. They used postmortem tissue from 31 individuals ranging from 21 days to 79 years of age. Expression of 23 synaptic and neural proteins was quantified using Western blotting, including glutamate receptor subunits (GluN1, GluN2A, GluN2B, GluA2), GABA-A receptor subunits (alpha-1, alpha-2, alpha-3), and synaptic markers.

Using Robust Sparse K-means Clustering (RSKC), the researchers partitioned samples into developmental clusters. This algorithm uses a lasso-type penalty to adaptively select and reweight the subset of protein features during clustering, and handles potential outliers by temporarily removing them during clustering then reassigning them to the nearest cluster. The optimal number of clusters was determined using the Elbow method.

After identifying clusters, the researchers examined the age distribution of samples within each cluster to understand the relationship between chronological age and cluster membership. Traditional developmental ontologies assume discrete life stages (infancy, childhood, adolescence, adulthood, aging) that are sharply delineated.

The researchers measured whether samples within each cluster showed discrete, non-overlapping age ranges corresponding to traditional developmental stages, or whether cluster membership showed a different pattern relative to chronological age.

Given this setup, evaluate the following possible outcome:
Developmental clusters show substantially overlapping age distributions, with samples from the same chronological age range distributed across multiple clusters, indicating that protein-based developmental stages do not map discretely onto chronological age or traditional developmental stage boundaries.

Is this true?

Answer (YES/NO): YES